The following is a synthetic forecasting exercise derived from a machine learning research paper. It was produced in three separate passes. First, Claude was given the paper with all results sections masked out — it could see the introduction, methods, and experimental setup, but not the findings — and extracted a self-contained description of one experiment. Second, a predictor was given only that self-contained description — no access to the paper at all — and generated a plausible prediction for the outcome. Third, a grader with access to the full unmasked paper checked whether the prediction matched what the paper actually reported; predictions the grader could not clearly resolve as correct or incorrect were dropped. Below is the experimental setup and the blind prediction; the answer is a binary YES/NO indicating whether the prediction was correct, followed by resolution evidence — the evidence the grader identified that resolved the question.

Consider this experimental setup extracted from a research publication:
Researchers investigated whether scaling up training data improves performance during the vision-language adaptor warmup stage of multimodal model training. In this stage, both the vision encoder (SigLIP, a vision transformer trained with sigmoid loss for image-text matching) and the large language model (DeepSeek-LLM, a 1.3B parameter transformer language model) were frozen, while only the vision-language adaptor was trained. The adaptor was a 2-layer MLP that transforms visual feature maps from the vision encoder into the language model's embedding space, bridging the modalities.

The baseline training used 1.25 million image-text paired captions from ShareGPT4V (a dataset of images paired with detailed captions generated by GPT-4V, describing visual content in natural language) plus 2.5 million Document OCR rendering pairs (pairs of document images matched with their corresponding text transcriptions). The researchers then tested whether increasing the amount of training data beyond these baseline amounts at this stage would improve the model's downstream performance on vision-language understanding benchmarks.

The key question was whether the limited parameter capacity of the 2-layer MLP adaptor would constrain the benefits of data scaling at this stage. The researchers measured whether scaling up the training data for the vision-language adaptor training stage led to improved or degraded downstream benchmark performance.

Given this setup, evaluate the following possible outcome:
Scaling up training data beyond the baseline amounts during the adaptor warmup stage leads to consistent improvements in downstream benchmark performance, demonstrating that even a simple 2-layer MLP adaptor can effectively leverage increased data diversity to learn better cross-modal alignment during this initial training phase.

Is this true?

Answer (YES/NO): NO